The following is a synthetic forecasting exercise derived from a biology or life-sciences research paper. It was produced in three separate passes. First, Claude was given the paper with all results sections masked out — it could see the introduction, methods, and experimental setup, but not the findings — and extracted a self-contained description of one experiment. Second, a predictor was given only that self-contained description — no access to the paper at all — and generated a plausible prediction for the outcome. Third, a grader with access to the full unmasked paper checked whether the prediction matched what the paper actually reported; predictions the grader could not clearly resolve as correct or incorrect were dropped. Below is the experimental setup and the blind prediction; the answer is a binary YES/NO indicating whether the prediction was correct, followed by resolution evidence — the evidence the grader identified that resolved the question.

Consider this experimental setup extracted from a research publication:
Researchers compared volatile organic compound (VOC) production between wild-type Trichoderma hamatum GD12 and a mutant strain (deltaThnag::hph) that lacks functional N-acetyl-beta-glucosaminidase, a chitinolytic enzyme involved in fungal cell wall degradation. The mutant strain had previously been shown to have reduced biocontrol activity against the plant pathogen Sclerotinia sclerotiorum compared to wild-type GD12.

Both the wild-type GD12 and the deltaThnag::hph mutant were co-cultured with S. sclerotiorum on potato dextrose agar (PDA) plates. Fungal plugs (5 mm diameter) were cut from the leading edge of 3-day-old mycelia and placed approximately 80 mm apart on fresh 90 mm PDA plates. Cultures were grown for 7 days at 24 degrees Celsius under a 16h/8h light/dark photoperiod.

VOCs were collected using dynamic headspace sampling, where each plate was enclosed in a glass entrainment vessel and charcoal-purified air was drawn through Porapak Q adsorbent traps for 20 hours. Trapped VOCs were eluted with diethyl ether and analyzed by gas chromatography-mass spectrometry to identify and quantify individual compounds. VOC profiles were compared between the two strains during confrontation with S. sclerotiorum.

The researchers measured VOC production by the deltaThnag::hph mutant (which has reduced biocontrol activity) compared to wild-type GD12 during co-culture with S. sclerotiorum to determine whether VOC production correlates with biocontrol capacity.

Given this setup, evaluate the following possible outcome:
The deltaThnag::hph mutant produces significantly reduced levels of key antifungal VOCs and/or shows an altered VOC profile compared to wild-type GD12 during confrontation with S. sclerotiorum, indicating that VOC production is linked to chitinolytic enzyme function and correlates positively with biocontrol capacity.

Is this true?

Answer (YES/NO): YES